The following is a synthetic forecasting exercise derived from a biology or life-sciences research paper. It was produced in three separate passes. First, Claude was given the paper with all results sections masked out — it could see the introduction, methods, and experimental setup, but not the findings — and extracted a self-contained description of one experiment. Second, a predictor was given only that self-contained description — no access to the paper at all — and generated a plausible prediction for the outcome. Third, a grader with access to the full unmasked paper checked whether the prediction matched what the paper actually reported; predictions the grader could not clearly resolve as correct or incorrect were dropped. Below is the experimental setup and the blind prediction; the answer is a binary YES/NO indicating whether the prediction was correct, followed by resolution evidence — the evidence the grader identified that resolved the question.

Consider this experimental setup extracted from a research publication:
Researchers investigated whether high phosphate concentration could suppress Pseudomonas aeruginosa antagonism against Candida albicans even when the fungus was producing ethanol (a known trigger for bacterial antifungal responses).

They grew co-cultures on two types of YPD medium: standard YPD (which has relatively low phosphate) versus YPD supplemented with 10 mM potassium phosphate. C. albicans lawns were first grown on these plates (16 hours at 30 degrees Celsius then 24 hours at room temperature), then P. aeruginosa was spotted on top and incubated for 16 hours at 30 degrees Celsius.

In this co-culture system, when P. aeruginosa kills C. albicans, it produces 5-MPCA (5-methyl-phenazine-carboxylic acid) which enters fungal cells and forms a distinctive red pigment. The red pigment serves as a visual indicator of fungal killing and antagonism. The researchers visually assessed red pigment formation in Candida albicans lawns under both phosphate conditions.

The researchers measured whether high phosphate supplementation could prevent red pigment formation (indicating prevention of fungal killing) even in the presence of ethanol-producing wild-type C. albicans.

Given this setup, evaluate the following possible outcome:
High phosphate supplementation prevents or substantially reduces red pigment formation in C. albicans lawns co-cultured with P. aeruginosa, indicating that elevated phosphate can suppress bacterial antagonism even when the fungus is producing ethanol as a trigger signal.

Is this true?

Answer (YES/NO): YES